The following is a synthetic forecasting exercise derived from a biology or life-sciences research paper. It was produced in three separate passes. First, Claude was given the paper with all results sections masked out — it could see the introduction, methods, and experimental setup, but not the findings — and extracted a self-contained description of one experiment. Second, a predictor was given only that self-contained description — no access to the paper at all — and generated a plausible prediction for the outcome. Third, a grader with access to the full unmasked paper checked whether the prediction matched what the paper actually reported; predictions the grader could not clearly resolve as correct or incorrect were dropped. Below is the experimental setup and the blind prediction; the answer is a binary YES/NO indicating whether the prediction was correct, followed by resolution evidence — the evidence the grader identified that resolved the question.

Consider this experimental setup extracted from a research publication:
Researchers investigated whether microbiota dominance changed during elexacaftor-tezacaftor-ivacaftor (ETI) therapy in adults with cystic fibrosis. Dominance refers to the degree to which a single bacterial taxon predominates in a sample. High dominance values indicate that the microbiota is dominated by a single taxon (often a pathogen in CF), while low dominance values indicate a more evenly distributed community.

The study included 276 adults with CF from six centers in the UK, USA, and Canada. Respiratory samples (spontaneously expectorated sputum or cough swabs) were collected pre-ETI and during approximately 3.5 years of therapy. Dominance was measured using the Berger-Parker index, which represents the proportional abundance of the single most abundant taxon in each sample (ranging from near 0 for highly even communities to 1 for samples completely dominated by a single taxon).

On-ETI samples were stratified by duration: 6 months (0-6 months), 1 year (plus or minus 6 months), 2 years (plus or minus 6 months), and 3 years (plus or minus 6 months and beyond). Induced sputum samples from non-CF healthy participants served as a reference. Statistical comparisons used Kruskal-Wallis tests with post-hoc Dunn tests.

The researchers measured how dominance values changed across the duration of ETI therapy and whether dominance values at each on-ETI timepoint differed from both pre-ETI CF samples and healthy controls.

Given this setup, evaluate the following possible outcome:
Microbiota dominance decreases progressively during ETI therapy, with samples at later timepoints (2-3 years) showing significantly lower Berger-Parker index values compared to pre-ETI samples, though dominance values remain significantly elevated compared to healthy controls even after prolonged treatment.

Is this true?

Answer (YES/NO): NO